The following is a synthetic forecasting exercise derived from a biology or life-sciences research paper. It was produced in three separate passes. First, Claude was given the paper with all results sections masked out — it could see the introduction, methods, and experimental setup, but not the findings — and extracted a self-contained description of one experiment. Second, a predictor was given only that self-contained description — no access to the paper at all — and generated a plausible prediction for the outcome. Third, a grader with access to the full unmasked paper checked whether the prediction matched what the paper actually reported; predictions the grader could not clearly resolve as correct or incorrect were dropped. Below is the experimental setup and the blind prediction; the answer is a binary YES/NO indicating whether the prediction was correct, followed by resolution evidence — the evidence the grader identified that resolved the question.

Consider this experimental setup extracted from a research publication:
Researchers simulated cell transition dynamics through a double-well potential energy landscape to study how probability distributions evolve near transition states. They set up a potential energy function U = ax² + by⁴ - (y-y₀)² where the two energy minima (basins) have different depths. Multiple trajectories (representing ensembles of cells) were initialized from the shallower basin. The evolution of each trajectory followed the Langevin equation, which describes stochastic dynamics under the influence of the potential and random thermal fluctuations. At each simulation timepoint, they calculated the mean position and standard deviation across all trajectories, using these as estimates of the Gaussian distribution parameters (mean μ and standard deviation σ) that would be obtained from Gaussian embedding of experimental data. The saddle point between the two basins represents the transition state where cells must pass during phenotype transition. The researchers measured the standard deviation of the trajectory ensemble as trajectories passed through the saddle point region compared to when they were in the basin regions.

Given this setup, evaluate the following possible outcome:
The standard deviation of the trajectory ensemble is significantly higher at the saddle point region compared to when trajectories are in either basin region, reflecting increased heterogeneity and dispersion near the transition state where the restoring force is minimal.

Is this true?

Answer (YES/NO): YES